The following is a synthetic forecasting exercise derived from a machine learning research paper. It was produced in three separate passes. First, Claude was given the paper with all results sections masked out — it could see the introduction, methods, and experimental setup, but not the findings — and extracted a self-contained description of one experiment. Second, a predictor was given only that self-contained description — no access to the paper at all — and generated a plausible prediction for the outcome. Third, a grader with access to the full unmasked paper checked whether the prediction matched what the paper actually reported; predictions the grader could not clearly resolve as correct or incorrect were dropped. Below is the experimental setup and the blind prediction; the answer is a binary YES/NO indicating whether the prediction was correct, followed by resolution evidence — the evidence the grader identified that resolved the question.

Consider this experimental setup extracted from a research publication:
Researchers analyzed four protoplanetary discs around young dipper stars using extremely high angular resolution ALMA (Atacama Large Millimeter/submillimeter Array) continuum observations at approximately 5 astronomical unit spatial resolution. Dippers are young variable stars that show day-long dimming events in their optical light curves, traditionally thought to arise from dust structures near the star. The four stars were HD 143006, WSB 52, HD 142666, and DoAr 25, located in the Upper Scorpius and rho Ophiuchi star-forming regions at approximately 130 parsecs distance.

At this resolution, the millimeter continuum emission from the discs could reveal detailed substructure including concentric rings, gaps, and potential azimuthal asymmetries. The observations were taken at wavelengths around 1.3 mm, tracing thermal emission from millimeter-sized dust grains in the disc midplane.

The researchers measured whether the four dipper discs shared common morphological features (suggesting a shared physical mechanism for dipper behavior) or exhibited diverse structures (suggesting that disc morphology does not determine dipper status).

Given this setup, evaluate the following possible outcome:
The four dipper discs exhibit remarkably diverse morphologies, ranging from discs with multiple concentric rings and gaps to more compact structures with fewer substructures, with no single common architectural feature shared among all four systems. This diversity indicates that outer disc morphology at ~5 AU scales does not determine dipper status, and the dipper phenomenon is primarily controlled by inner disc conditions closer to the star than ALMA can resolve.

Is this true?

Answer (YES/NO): YES